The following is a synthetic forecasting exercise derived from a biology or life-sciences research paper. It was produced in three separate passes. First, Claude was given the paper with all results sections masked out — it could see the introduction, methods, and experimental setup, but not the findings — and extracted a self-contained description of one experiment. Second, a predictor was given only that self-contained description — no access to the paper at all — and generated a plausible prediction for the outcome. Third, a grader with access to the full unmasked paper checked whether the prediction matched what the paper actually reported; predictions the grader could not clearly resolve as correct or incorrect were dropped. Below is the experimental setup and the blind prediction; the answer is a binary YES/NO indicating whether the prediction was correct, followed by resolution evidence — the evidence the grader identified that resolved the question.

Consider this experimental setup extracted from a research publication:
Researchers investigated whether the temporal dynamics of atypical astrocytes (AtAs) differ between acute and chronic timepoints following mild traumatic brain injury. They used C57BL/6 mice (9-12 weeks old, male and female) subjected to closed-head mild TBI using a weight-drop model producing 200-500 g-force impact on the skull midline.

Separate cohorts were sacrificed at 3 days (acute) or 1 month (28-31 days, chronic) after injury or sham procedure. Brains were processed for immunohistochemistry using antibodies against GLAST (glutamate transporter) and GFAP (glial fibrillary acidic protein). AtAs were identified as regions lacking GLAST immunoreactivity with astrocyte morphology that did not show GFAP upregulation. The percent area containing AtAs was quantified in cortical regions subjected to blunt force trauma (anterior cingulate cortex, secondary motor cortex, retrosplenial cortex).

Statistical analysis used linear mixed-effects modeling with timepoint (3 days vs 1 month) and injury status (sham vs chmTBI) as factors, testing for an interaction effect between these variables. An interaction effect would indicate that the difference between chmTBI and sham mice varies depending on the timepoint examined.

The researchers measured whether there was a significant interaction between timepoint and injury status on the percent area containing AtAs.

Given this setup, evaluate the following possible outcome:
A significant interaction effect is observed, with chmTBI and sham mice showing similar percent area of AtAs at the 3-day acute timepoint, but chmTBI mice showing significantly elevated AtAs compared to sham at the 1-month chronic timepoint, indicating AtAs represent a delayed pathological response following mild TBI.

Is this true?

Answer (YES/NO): NO